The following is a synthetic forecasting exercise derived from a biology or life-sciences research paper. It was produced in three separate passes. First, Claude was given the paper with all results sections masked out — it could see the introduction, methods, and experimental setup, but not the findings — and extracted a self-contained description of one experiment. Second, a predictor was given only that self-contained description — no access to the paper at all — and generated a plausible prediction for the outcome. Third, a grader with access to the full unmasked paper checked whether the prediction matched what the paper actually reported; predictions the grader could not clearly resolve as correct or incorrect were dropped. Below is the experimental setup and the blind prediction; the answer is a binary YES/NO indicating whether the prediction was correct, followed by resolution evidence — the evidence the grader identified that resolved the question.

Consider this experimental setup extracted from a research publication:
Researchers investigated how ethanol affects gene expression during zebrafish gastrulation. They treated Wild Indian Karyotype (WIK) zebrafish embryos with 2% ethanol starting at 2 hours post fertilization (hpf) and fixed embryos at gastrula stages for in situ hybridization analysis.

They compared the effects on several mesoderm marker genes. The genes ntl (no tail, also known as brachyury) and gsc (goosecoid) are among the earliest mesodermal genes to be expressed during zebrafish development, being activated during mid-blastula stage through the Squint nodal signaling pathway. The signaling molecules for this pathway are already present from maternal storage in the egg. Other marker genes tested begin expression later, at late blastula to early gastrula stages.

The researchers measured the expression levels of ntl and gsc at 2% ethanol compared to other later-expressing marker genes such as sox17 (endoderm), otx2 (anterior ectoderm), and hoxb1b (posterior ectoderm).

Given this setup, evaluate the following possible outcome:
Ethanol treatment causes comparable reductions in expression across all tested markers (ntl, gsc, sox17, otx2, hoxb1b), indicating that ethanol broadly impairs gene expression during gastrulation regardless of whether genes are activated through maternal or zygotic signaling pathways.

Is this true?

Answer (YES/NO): NO